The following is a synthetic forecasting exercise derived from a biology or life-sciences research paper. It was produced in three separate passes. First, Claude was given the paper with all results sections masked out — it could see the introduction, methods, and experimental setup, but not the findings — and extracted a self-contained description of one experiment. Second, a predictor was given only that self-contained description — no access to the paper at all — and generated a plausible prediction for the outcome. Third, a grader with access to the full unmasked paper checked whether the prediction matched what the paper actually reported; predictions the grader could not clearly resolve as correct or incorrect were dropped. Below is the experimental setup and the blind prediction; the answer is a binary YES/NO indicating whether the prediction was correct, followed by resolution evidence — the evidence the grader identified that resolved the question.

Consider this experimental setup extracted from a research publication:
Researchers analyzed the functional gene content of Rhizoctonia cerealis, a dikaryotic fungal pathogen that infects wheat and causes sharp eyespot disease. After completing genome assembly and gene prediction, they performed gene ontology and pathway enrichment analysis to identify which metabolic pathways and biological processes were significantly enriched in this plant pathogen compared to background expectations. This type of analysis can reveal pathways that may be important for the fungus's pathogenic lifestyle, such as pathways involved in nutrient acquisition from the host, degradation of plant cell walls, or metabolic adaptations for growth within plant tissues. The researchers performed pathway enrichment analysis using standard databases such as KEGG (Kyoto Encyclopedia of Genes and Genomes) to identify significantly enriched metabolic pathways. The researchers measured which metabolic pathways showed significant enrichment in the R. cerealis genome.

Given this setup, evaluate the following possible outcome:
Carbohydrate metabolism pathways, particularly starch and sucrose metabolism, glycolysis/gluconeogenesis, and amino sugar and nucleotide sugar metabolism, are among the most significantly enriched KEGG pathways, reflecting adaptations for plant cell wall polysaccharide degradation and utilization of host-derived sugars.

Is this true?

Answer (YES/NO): NO